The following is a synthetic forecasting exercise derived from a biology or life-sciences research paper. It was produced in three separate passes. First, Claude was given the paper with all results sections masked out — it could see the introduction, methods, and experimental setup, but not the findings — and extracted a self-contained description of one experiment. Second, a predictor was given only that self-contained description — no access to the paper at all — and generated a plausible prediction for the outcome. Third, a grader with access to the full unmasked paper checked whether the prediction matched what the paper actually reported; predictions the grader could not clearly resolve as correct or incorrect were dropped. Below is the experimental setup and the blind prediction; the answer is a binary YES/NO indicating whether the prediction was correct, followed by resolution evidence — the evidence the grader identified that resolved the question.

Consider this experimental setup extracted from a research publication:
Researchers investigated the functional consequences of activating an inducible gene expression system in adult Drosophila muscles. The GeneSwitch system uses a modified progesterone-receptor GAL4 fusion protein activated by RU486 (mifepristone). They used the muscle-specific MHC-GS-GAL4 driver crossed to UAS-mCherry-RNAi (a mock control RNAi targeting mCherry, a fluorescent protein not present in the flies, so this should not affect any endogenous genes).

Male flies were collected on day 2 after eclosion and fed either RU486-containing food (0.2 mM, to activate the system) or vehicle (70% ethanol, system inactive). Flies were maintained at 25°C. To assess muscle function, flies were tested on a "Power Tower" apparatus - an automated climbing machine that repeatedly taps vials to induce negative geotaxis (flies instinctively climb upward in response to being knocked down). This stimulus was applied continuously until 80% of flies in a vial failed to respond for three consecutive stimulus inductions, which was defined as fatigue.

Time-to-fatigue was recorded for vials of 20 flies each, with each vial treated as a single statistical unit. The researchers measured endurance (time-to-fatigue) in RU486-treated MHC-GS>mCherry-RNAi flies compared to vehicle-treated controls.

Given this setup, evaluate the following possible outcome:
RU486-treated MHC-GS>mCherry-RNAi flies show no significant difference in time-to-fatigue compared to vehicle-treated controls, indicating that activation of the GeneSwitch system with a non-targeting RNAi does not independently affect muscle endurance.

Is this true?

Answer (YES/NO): NO